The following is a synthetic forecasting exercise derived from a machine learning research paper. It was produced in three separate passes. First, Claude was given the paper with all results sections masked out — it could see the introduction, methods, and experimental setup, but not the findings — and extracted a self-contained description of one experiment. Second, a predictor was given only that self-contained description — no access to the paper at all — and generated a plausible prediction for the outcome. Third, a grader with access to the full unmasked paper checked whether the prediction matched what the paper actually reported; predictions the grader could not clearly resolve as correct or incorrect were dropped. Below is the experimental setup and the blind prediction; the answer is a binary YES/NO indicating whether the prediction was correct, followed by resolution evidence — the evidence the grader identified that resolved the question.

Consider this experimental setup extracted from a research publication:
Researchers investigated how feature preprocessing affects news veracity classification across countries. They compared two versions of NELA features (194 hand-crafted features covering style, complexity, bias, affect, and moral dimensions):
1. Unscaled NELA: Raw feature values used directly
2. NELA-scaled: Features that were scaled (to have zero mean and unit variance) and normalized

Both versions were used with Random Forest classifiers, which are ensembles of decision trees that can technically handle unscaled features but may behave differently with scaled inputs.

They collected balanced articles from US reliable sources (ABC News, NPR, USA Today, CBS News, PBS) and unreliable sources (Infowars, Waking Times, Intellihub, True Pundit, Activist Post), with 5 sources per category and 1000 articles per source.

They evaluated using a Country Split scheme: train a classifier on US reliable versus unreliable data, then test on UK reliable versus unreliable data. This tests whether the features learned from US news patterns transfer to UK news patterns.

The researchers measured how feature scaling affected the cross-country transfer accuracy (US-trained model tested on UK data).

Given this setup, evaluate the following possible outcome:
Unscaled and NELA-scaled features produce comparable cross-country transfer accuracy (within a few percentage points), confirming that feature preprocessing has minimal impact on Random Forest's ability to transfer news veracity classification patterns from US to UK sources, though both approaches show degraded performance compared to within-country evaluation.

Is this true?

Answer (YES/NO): NO